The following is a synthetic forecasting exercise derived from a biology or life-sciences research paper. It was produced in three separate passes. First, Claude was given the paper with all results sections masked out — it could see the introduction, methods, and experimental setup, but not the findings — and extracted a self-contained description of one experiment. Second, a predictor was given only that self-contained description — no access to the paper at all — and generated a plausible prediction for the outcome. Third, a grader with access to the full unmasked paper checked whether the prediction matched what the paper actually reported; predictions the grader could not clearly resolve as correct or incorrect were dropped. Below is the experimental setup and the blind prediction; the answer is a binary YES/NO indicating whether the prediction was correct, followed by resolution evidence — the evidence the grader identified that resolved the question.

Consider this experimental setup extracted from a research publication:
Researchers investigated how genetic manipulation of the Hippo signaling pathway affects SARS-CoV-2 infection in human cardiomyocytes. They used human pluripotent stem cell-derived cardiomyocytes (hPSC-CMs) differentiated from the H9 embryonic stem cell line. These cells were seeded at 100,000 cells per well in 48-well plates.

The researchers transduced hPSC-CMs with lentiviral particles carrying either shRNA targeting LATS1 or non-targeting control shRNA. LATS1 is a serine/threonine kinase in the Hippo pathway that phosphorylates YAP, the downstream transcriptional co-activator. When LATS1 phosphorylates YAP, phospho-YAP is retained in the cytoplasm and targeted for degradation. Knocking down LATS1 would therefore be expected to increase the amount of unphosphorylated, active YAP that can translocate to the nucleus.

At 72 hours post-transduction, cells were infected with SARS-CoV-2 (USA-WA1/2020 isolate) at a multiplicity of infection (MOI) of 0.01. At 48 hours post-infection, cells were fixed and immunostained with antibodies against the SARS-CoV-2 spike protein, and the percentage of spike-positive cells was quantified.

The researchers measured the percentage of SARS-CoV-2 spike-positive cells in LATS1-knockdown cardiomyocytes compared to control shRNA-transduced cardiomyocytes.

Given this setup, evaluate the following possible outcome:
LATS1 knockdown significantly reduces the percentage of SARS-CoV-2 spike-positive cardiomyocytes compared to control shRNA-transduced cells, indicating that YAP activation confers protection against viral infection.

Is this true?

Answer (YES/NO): NO